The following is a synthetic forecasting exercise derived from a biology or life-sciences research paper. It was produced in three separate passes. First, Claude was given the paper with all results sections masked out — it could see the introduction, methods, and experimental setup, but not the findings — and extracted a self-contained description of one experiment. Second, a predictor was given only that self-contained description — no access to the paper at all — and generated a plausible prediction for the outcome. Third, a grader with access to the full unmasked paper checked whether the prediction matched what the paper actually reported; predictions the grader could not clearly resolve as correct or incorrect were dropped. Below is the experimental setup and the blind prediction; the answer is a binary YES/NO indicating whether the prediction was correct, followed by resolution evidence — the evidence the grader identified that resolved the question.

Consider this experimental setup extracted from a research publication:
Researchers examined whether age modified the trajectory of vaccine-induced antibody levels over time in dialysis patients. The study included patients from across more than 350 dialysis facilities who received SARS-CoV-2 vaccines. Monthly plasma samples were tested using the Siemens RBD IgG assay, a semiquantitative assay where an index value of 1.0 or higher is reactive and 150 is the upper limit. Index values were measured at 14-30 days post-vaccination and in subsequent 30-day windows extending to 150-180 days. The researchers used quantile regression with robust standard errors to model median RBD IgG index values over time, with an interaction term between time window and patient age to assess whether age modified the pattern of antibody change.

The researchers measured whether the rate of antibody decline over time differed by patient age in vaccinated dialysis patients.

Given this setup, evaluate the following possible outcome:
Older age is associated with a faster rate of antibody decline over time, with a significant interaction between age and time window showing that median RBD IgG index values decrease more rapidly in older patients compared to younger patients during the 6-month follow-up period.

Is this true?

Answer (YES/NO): NO